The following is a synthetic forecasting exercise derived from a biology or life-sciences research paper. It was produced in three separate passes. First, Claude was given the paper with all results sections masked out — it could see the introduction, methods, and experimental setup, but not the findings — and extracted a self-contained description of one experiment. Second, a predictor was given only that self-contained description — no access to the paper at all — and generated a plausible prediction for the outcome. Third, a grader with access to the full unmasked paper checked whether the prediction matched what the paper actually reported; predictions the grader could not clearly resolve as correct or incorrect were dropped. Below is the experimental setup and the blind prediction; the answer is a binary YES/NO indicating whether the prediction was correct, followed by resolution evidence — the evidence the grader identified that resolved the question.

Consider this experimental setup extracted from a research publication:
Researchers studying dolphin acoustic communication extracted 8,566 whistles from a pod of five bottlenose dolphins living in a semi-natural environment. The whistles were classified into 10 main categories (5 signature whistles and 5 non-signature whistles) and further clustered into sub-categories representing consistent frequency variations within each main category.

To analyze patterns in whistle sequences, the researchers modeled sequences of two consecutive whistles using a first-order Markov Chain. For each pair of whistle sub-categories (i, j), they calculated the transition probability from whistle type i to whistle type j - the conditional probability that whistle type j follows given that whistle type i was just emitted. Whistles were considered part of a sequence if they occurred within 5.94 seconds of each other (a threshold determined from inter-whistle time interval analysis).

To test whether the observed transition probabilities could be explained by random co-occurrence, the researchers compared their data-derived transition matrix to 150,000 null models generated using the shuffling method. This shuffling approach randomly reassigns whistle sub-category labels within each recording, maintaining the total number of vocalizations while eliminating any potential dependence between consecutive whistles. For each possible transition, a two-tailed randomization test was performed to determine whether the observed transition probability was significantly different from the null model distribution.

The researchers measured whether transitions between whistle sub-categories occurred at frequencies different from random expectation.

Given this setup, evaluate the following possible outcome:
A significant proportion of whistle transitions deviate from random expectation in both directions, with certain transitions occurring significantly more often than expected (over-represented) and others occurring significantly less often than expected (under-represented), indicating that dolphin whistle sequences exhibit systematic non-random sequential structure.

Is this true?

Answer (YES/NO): YES